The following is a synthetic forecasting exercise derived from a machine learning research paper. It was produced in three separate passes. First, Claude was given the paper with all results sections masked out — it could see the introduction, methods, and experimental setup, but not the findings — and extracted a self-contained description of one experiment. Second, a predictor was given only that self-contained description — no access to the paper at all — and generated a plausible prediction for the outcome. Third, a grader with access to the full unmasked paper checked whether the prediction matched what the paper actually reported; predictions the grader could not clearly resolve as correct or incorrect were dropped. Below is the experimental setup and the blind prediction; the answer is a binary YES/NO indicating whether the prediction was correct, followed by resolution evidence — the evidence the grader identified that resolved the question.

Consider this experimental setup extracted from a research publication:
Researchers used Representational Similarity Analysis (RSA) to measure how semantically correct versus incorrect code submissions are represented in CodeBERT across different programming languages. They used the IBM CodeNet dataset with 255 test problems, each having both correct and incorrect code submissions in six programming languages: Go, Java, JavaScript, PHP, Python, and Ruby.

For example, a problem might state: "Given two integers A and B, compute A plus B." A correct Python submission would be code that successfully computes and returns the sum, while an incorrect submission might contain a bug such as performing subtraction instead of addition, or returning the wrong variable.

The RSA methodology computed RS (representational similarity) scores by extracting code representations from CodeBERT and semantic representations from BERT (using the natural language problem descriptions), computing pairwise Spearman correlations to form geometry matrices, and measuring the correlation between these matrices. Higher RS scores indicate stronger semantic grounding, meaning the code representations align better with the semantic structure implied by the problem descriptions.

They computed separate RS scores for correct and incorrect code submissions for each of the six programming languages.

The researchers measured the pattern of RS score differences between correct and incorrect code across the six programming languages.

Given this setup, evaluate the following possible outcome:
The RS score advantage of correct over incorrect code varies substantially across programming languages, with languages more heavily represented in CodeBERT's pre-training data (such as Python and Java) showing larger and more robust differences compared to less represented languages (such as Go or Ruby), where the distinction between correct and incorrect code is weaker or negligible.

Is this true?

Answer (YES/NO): NO